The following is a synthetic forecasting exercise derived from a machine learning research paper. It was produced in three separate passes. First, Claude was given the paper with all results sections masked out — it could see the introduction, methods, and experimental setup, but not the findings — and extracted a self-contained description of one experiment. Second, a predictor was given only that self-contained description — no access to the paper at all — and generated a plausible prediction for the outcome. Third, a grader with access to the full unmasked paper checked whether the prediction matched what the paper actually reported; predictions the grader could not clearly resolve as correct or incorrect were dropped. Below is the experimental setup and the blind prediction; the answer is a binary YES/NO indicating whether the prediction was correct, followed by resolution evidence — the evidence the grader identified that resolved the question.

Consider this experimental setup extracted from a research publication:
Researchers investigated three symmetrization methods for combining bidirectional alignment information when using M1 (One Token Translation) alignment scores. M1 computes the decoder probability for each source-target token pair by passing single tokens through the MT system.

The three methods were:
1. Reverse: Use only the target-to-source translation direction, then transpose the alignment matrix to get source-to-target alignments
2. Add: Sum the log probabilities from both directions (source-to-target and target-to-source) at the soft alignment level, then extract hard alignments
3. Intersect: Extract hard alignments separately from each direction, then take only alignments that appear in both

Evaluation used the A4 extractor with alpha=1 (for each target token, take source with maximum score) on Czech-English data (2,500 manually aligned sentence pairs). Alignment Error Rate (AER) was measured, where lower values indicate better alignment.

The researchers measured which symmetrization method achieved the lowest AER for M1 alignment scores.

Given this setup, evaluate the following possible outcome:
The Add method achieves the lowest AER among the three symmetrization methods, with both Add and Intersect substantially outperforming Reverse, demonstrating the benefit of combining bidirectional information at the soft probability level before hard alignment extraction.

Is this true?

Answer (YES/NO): NO